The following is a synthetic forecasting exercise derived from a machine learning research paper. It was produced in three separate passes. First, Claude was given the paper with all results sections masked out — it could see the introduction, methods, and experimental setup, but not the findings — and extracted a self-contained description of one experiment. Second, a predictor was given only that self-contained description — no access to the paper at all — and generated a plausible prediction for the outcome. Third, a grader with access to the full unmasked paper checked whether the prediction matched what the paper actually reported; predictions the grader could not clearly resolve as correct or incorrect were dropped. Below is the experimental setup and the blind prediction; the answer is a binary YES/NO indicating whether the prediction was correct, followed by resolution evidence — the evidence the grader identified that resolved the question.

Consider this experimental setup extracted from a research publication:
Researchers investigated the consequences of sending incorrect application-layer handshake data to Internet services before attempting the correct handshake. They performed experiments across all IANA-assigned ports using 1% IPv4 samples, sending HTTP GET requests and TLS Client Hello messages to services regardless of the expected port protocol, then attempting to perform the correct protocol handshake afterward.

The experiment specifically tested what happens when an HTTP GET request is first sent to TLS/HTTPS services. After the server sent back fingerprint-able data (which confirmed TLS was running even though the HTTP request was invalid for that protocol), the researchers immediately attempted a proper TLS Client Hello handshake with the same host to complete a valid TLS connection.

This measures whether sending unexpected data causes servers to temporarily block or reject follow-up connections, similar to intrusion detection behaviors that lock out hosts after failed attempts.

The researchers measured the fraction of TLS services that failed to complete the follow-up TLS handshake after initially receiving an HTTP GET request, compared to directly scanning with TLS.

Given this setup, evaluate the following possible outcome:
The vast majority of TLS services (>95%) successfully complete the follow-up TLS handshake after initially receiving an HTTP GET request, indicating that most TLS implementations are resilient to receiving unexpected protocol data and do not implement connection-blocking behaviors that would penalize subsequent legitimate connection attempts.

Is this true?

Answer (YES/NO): NO